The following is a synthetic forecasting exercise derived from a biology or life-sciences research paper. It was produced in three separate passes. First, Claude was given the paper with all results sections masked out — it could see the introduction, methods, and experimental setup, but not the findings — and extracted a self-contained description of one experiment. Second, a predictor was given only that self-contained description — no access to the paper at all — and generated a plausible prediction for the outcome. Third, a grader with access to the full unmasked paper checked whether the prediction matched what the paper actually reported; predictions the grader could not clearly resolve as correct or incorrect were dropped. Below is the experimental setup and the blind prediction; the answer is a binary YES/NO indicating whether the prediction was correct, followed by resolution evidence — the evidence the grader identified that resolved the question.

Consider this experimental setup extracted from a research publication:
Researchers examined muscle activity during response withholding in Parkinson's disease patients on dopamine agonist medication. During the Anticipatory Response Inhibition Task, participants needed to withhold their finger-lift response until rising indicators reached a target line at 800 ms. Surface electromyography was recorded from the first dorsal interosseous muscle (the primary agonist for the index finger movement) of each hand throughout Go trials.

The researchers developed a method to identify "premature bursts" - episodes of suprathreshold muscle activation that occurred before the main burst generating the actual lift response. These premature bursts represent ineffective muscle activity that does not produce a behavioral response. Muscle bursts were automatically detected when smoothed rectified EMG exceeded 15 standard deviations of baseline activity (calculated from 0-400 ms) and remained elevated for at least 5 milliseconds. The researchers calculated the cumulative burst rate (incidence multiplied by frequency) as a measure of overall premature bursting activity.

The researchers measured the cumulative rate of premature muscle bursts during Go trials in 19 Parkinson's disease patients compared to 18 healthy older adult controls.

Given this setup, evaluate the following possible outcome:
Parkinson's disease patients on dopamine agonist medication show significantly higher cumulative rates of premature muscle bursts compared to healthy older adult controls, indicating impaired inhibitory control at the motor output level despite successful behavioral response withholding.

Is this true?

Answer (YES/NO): YES